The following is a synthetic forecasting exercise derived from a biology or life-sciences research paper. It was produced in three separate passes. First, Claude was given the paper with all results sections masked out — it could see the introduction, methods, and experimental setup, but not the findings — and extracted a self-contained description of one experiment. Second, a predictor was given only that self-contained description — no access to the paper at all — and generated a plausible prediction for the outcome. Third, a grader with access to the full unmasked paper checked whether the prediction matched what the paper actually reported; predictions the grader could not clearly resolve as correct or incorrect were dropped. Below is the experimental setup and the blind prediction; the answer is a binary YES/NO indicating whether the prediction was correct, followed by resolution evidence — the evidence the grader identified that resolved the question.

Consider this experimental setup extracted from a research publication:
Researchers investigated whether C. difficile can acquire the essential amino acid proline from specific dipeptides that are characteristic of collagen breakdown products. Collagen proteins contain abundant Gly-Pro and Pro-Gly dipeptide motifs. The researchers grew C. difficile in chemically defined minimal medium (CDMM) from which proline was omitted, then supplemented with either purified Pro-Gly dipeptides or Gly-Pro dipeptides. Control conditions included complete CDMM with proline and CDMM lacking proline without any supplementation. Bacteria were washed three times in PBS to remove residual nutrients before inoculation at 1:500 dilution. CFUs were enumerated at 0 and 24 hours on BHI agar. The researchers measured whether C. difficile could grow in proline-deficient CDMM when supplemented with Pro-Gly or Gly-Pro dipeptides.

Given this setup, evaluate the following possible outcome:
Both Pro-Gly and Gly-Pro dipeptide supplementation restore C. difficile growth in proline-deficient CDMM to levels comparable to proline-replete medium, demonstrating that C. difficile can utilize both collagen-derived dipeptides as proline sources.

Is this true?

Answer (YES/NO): YES